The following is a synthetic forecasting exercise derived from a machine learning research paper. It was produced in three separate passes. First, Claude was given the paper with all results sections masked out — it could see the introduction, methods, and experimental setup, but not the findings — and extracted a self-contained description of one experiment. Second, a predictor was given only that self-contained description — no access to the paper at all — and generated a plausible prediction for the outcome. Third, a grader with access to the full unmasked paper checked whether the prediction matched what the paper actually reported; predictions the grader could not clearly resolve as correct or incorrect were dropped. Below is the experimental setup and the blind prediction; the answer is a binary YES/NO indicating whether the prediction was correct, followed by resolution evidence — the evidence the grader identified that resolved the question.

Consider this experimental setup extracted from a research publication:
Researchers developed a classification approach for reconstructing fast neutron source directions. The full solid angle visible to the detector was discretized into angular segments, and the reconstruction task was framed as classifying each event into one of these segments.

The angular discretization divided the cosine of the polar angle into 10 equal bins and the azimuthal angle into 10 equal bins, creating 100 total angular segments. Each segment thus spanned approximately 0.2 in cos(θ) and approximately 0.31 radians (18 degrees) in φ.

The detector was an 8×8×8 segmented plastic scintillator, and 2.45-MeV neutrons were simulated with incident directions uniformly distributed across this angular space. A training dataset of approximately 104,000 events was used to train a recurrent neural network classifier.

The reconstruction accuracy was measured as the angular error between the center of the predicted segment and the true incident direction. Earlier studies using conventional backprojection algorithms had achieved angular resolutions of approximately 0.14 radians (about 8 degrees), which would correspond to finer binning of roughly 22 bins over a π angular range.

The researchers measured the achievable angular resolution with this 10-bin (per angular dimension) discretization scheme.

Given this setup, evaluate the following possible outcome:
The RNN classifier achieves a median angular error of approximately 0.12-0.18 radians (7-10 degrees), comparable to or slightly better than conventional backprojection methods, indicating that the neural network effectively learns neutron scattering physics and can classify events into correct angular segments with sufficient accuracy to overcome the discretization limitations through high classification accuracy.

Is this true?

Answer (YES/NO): NO